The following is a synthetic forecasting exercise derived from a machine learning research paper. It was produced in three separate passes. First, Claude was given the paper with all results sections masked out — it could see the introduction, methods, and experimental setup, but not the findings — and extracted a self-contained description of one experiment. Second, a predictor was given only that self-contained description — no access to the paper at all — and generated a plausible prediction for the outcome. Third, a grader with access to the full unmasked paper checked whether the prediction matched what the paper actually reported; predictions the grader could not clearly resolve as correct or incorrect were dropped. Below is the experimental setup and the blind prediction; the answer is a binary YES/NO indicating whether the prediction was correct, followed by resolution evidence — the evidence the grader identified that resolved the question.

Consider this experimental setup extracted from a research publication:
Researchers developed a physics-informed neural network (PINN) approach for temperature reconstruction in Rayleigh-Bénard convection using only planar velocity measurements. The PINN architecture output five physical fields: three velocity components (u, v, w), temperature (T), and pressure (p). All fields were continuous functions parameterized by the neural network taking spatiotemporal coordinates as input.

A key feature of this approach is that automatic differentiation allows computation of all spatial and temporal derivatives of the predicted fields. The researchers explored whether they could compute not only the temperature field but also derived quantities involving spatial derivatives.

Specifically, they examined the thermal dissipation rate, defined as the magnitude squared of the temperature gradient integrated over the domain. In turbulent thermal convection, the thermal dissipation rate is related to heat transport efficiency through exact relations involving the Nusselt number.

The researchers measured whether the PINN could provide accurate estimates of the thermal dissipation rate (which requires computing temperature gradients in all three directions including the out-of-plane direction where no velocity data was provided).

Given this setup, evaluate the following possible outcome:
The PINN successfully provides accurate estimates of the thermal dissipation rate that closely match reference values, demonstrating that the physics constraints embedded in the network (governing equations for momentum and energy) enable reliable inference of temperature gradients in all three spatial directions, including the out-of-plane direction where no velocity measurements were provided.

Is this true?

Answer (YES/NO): YES